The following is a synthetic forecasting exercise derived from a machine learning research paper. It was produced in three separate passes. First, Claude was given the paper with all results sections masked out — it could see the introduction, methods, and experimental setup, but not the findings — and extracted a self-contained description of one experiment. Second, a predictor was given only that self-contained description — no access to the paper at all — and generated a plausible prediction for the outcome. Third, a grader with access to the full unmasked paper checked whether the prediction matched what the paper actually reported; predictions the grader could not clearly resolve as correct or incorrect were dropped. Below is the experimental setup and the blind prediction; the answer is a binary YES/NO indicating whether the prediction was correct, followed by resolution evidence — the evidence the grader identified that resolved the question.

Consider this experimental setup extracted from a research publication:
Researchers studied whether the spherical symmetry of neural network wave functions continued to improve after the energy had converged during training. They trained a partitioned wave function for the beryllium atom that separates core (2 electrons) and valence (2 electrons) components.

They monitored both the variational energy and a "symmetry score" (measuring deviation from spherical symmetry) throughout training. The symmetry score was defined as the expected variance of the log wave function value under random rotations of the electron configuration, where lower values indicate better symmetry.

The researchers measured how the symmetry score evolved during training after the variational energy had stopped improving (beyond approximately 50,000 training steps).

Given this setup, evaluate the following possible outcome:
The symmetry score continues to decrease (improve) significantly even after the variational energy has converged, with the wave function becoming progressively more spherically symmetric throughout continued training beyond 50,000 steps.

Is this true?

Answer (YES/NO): YES